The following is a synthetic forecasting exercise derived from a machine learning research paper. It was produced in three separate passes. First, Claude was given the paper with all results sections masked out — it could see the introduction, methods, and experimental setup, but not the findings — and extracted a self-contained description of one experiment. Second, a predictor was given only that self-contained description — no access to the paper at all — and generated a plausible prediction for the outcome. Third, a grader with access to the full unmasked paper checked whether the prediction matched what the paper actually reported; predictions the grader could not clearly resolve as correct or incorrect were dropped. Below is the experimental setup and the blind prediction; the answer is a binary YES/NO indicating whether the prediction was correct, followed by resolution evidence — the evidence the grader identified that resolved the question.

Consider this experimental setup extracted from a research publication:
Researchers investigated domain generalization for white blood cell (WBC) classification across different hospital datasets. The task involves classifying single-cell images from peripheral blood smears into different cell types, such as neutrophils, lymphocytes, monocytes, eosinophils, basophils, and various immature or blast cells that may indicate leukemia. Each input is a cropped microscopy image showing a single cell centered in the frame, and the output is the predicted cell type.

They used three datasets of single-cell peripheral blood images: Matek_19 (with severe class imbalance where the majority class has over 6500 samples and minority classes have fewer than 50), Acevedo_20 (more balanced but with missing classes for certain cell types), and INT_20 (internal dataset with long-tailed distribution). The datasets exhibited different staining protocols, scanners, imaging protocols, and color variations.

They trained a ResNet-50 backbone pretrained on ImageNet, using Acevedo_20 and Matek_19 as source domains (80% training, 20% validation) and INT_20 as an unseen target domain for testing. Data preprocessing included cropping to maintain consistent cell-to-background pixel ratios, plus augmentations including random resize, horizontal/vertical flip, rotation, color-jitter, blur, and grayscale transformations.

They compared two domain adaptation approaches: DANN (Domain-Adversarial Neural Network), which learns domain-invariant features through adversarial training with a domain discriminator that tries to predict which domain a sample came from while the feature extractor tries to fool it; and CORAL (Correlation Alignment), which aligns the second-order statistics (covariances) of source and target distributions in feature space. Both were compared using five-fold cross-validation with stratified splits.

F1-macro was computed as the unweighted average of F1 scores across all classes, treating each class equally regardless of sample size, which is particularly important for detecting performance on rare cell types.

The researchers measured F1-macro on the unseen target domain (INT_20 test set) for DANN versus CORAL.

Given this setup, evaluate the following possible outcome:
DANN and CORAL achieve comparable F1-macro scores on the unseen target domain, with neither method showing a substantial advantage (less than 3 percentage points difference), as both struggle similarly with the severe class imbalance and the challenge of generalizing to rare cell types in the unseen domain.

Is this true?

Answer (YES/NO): NO